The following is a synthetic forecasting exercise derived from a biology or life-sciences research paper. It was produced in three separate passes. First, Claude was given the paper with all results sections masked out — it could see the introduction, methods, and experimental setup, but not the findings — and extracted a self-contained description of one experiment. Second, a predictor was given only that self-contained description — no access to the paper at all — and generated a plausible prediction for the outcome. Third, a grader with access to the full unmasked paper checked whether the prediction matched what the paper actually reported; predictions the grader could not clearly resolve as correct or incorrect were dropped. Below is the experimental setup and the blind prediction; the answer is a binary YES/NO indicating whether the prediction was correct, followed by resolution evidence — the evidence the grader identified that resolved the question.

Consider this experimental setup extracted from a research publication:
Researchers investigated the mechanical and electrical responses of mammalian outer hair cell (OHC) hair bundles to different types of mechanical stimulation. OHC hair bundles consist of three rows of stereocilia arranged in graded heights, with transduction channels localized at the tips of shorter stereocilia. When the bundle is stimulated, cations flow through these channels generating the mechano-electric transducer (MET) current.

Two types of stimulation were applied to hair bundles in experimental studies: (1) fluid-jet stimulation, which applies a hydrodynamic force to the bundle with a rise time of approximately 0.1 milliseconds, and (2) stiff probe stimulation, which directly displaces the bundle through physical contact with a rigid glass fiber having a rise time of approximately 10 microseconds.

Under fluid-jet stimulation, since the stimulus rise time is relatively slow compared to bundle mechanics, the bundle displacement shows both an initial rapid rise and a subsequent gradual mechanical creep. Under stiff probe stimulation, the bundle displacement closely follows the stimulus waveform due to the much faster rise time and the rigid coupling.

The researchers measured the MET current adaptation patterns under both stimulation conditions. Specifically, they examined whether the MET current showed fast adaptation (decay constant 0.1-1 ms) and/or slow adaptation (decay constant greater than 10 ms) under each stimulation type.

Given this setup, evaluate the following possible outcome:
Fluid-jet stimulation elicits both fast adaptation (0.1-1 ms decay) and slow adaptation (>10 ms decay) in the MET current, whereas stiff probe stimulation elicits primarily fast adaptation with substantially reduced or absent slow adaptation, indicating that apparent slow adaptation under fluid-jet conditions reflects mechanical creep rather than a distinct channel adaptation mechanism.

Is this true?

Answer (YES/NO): NO